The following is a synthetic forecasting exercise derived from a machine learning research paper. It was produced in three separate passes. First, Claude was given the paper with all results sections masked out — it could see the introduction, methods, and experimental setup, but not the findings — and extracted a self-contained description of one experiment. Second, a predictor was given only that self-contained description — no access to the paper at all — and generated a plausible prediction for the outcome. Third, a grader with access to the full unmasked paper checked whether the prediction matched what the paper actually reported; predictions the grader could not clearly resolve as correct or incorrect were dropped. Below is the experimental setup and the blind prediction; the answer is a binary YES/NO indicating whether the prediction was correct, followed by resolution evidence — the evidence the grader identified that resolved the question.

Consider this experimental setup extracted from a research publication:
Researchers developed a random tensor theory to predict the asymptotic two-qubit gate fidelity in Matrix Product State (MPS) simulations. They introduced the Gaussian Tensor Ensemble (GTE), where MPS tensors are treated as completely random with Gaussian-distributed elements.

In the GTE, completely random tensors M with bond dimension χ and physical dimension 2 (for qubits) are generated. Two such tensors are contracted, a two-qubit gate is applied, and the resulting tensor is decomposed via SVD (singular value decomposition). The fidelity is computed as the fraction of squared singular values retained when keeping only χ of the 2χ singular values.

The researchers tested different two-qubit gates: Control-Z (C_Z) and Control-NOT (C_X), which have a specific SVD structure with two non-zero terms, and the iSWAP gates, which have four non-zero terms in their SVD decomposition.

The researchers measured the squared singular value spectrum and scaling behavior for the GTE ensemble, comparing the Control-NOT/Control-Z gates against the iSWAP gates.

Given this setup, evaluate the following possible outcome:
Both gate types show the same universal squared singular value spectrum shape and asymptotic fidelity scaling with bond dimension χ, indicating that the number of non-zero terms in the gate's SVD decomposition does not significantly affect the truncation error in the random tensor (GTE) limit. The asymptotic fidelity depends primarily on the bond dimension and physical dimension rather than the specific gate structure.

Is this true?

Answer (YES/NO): NO